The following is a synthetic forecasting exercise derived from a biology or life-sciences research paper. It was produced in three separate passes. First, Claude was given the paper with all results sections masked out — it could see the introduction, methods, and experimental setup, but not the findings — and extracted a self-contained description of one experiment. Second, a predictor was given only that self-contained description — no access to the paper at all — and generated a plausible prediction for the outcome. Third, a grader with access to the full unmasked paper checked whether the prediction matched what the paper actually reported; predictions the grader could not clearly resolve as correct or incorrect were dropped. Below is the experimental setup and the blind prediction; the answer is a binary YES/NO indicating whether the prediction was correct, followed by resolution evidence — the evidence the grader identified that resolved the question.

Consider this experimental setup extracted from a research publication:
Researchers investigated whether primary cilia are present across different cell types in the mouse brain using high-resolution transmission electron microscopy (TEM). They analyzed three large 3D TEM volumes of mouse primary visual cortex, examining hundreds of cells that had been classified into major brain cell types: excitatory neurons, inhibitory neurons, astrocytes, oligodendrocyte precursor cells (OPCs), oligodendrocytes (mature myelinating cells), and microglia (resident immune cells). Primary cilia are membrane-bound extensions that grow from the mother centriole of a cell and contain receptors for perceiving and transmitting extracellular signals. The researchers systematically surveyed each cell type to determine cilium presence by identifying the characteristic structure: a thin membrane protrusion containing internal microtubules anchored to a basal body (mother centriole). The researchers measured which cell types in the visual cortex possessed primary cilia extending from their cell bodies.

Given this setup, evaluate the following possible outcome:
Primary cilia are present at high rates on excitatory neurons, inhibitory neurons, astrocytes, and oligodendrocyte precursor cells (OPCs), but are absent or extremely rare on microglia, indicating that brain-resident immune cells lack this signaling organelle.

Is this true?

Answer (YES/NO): YES